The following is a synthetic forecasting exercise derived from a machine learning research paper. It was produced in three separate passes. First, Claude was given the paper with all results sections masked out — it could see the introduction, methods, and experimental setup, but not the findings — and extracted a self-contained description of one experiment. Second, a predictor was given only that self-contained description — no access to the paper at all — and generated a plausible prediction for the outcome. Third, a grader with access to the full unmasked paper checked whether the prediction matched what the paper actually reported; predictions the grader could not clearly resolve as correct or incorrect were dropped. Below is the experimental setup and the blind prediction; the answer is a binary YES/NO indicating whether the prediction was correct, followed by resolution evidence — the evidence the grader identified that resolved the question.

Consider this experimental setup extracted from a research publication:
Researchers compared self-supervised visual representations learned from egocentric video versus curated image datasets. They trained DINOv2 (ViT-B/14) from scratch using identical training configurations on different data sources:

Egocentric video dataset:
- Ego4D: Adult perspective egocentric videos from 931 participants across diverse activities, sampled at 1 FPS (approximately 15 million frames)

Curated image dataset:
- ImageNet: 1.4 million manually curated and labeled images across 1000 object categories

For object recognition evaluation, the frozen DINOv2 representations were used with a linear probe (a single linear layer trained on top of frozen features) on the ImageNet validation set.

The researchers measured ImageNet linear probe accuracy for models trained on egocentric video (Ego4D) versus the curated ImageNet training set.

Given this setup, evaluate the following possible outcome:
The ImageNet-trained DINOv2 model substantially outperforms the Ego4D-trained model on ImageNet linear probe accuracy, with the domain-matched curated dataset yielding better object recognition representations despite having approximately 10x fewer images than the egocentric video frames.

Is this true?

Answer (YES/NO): YES